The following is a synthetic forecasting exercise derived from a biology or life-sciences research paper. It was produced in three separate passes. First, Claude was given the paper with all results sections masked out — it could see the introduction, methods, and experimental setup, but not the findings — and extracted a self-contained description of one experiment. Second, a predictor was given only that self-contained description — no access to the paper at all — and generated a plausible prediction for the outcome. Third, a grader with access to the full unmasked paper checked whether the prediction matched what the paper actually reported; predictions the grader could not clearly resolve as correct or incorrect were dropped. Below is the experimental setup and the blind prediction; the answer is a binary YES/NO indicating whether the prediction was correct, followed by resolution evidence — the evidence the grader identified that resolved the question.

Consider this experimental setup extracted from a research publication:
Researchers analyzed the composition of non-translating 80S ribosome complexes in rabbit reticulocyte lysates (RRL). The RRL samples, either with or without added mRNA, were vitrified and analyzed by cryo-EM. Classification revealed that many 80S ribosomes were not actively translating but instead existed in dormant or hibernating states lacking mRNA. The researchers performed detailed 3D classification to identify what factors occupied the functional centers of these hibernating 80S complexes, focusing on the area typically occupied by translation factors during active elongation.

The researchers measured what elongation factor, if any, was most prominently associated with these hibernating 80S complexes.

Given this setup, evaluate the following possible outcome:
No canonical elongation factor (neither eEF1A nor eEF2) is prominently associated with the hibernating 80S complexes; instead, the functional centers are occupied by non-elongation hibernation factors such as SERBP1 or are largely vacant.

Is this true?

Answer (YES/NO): NO